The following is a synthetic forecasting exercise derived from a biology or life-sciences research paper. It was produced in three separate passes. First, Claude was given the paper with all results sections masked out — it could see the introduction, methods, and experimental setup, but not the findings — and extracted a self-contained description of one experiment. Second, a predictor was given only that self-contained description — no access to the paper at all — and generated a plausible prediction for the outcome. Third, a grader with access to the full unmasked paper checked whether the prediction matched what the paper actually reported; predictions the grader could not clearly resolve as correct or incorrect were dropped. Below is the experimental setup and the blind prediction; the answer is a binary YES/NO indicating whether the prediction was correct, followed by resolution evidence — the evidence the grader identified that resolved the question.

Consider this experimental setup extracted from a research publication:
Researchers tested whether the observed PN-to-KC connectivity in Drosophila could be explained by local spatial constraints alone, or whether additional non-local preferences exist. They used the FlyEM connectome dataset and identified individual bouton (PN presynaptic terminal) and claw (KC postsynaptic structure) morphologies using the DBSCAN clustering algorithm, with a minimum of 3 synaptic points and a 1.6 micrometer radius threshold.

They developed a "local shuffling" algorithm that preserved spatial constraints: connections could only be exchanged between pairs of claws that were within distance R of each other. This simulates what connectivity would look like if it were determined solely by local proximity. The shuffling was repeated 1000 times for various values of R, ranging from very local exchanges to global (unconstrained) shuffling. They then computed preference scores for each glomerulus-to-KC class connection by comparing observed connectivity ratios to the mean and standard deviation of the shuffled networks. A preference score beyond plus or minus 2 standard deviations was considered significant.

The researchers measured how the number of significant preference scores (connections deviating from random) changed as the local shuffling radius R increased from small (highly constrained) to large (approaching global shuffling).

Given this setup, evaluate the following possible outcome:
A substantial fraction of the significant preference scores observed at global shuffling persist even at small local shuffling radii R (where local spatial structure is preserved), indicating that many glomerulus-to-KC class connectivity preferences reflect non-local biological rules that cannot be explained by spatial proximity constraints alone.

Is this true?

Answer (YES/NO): YES